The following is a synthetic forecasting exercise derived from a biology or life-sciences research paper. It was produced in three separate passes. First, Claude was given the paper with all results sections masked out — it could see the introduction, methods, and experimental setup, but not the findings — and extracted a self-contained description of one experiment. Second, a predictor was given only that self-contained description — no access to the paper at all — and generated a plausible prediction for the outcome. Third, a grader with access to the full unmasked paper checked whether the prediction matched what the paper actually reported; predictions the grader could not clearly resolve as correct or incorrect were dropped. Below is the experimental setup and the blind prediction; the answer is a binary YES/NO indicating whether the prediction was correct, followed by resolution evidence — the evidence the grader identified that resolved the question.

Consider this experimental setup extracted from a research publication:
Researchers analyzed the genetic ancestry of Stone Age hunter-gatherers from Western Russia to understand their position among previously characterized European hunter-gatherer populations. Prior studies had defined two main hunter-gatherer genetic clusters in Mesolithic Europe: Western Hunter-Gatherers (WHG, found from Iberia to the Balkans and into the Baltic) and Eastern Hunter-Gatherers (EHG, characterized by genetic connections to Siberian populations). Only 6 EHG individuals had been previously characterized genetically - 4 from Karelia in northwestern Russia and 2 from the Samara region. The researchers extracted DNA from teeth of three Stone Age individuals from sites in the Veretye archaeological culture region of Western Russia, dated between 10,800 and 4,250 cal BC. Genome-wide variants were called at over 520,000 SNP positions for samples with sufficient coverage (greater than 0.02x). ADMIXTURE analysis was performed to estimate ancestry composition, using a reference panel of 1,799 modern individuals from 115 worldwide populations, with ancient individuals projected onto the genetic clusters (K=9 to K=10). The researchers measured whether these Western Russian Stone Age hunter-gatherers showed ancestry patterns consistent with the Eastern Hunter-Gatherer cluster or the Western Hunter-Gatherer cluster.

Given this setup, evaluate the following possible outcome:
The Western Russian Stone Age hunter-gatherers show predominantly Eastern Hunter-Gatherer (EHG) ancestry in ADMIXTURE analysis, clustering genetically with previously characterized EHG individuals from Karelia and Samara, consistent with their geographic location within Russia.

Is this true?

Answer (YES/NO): YES